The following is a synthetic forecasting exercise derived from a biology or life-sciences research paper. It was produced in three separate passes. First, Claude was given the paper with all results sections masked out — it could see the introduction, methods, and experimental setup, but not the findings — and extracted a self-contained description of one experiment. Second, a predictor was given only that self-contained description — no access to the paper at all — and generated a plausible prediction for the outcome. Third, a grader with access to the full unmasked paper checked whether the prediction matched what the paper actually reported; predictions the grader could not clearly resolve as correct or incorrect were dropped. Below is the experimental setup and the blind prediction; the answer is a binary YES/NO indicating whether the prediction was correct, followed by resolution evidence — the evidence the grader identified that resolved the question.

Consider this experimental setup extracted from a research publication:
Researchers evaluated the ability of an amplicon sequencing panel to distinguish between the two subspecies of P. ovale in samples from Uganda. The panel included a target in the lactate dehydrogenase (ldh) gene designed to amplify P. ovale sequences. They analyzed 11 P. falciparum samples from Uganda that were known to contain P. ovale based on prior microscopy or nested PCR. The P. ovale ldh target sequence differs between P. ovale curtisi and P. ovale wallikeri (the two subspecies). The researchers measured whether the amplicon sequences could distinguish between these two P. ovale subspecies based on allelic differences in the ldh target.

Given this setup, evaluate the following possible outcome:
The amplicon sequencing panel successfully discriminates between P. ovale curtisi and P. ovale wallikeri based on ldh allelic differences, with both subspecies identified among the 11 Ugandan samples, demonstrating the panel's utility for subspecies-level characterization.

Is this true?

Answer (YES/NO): NO